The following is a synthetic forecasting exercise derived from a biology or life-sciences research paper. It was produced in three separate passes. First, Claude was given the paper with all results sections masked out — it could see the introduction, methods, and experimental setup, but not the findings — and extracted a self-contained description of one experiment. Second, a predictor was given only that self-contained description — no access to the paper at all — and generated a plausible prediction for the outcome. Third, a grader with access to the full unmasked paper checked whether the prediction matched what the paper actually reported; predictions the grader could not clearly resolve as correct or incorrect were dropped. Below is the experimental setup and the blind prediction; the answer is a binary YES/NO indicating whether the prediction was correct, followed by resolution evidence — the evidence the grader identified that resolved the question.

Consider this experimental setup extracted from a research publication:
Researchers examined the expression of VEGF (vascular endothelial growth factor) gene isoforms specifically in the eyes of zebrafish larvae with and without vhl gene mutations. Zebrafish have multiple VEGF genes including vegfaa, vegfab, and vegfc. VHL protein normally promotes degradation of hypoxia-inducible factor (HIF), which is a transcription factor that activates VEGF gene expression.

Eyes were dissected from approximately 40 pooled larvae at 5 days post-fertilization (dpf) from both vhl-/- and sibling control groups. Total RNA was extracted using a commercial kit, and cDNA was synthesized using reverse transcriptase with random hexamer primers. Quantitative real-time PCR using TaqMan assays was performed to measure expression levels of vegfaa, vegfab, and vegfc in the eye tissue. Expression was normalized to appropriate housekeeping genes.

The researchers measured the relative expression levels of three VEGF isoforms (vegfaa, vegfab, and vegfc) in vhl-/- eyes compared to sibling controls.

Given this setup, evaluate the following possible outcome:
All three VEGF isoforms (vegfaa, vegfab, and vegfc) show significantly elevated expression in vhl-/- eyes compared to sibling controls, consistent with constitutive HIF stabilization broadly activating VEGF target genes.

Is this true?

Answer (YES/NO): NO